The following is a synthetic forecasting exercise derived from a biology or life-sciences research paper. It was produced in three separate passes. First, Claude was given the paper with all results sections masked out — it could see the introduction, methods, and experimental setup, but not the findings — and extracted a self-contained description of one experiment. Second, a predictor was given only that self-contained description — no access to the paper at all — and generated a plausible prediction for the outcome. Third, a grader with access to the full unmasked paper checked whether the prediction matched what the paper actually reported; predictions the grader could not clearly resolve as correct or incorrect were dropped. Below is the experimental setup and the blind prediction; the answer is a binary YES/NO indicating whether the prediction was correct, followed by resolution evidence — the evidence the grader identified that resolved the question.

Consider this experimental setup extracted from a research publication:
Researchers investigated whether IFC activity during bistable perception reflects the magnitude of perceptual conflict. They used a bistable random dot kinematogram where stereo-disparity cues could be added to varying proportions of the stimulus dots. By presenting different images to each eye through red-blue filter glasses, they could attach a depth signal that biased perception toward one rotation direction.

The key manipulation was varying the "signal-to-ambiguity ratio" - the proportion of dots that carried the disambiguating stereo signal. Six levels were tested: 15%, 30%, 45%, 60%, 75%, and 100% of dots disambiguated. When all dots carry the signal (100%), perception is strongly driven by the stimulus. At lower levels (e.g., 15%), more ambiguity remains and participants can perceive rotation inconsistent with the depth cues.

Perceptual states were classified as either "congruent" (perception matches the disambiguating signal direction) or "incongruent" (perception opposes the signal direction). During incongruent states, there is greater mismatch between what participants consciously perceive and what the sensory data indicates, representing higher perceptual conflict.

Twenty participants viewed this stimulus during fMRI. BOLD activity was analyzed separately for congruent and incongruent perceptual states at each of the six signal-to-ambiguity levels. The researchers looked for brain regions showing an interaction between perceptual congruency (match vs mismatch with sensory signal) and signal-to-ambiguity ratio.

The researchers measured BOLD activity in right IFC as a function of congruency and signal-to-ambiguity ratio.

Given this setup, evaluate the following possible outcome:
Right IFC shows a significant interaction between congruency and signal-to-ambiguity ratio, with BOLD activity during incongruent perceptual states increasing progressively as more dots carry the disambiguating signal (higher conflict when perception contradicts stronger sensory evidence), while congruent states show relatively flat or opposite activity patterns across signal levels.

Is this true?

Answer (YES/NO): YES